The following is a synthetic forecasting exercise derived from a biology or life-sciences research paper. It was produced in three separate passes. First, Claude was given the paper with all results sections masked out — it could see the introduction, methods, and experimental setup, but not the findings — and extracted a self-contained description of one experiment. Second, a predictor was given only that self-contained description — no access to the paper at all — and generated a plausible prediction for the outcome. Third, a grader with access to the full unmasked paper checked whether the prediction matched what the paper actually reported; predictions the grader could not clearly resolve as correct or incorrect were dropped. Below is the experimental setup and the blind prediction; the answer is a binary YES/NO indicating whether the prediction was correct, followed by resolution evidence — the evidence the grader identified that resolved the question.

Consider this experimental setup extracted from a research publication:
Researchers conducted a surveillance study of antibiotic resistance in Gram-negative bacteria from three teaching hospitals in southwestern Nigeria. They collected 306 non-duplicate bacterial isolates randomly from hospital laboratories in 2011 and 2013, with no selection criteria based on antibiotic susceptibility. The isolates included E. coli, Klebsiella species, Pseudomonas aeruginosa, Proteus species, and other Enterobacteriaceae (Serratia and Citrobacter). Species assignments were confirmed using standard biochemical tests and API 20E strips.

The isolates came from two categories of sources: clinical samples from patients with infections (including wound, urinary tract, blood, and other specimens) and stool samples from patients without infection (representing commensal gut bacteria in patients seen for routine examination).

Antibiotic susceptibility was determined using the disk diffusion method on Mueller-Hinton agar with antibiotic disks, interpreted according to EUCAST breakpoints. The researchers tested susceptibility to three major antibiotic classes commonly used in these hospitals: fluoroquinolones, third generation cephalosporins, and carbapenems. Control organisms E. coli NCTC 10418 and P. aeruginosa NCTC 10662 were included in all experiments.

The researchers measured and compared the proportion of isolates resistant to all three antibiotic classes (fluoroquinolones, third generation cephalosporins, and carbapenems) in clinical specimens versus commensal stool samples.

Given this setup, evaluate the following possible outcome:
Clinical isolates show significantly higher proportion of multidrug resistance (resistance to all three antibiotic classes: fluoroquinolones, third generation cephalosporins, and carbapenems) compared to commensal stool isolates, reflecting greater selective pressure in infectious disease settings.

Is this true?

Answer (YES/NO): NO